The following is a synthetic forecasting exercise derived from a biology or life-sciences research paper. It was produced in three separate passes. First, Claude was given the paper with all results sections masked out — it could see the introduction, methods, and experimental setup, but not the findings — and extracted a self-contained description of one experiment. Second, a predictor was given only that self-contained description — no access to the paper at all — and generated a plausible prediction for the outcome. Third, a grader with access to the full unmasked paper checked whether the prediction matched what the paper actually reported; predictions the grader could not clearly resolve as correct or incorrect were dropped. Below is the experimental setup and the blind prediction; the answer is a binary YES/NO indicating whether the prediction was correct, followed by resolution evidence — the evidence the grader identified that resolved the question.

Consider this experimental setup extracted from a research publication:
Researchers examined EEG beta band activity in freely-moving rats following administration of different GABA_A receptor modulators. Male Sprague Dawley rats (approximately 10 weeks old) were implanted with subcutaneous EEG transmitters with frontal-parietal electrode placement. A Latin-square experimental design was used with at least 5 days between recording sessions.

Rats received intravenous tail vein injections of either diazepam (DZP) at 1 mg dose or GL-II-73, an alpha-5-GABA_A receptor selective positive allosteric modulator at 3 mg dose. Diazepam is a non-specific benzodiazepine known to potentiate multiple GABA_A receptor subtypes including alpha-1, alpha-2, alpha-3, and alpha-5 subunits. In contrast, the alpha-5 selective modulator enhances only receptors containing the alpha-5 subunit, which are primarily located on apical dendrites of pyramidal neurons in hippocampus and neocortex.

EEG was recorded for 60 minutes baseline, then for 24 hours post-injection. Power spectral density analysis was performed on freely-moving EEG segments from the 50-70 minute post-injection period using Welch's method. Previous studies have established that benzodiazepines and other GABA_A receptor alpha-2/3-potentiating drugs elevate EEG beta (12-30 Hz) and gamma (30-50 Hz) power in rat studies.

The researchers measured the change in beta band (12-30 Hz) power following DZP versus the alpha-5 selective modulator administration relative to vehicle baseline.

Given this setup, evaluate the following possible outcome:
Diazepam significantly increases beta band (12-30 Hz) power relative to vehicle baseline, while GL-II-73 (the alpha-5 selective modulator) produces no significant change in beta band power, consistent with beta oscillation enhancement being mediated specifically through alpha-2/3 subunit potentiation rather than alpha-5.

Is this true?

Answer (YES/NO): YES